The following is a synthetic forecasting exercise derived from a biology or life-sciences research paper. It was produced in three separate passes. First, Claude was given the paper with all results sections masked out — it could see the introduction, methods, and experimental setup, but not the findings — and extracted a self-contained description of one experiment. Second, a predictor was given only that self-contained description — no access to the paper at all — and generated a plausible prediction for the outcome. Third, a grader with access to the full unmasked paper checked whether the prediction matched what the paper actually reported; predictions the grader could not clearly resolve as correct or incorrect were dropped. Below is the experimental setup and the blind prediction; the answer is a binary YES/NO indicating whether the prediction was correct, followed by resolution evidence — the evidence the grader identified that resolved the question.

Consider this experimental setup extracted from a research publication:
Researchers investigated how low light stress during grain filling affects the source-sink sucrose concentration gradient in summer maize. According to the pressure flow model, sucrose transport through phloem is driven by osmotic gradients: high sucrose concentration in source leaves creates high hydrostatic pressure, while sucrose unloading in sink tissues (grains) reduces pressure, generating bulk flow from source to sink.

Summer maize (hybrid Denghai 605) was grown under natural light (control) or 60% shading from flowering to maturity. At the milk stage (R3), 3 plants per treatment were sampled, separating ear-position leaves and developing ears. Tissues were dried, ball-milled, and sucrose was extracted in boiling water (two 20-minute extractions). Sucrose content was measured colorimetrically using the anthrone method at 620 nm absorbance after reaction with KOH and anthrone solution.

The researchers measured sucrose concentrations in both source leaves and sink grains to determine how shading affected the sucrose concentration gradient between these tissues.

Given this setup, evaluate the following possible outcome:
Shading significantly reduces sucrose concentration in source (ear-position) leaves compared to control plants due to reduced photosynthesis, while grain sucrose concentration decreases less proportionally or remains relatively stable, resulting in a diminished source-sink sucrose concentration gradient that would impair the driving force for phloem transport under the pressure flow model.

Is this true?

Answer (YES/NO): NO